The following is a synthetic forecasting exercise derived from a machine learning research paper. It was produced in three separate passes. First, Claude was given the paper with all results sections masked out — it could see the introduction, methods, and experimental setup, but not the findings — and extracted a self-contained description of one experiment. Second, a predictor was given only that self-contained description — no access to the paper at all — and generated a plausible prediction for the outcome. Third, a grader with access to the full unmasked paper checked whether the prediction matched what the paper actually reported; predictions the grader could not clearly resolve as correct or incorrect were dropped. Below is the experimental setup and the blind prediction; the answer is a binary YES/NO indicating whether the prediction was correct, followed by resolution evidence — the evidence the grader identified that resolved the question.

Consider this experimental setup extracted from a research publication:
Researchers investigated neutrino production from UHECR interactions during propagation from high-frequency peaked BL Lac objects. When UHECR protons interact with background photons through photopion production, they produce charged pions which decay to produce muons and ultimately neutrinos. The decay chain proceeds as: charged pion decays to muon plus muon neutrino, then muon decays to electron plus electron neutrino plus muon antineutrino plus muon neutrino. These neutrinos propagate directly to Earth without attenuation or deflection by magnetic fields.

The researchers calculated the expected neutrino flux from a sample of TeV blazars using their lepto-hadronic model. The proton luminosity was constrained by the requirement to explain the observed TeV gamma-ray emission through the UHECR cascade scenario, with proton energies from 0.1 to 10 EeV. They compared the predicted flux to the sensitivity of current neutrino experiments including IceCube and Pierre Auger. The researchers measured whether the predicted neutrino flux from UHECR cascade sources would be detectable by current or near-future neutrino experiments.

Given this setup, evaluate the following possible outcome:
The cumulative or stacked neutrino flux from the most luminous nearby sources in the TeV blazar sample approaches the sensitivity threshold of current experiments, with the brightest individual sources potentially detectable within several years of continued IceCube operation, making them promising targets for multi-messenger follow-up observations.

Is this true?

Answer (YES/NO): NO